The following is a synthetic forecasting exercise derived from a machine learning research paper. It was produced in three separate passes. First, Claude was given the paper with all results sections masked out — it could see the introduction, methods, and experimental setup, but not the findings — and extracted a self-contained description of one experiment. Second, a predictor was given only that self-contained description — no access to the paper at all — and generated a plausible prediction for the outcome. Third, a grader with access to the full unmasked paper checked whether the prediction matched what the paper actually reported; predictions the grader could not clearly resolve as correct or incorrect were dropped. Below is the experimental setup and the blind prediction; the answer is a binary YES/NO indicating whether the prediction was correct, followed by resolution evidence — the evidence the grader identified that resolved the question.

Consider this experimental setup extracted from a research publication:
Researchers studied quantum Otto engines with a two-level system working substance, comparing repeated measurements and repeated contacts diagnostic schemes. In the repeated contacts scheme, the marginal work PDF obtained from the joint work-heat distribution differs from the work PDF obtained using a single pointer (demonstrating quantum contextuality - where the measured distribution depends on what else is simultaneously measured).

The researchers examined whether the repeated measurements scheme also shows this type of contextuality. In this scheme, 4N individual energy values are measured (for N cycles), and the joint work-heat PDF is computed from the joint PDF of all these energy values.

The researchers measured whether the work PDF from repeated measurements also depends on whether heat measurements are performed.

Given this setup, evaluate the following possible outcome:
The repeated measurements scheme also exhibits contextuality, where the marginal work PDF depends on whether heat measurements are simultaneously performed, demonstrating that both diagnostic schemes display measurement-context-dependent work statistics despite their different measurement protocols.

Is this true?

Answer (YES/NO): NO